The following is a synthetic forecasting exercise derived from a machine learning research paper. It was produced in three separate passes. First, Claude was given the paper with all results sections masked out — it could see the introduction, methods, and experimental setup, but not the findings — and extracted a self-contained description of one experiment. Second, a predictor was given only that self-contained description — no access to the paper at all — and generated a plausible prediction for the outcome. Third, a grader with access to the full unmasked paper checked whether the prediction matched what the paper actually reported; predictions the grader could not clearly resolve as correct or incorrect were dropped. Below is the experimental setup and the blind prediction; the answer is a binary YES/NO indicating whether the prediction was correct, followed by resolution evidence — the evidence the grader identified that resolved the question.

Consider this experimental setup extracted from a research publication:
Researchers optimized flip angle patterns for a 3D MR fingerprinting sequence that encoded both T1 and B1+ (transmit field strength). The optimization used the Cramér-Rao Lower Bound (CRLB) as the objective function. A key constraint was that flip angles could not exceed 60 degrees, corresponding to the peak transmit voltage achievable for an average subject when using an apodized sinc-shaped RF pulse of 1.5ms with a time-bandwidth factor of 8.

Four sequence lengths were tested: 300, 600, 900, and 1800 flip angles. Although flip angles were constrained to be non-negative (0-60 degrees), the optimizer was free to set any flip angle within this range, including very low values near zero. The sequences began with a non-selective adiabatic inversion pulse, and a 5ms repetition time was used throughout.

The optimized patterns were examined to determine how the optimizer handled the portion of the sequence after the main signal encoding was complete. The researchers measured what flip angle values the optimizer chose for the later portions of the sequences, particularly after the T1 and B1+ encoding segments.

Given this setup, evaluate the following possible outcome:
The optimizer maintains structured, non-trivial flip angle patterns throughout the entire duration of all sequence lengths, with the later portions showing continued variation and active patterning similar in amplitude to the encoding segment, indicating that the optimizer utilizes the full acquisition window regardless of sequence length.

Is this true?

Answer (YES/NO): NO